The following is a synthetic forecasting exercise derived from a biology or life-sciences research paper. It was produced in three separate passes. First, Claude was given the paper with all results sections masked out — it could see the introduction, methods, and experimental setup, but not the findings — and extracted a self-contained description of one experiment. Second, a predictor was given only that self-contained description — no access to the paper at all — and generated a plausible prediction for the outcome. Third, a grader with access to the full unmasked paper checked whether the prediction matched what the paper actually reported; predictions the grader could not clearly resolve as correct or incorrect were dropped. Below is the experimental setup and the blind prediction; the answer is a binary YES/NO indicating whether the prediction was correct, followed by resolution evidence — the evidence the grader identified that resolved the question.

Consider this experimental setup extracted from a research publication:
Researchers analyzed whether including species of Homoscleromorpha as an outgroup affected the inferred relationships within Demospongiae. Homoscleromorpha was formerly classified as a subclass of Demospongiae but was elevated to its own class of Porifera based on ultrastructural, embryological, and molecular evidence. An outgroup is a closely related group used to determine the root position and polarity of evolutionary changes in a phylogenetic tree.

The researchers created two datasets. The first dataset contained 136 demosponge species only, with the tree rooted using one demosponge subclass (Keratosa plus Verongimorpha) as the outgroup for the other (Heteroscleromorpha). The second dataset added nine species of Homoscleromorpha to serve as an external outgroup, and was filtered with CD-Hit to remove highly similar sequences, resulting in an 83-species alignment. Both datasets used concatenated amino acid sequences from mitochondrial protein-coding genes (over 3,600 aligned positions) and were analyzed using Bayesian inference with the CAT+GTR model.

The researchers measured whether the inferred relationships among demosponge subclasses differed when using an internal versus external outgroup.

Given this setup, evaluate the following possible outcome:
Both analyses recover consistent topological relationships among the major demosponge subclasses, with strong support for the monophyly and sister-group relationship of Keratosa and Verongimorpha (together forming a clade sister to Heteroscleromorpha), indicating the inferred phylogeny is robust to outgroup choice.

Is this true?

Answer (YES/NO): YES